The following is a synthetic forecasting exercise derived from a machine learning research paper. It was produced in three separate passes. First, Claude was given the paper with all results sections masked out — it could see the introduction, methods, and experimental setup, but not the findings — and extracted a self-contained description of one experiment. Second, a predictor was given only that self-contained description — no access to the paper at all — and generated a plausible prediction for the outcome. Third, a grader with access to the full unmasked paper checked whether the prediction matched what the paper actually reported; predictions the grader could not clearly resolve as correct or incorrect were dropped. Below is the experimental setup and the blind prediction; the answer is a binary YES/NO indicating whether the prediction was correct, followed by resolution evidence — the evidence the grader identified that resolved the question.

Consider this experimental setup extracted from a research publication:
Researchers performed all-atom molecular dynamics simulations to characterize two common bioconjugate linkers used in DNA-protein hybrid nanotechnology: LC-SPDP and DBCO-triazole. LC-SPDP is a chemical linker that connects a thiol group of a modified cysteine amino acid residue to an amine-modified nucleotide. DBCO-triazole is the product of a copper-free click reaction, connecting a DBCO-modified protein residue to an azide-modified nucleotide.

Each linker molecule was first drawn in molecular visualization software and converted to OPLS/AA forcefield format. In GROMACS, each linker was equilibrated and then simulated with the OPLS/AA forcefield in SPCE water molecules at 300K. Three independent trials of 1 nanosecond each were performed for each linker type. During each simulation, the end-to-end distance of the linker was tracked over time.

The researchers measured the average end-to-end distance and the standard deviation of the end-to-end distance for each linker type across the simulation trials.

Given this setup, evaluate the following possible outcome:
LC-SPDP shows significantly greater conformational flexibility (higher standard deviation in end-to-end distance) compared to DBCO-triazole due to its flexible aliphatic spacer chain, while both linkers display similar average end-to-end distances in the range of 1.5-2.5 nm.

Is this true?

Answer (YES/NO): NO